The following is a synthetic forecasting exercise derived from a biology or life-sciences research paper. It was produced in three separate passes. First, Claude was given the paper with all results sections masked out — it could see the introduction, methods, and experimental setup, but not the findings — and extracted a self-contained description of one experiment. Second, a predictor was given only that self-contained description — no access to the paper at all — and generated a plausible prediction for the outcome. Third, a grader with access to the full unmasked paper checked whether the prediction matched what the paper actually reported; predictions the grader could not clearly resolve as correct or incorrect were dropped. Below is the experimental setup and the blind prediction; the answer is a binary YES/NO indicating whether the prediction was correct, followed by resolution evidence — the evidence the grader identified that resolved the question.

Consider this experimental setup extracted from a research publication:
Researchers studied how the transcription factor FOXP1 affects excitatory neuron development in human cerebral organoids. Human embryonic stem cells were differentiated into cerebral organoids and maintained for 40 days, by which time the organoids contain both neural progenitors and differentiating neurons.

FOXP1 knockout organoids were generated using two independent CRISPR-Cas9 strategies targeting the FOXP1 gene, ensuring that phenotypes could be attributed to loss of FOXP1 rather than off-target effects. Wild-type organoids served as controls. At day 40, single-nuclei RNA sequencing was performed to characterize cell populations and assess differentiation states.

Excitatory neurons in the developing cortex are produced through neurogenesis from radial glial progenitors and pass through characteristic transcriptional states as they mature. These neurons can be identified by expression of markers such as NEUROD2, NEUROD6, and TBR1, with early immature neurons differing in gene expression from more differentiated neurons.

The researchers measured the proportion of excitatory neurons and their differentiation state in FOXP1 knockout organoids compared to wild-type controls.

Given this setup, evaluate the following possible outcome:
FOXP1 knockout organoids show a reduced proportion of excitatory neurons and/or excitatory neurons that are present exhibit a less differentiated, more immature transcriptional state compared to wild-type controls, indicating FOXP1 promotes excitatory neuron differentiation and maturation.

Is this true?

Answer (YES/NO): NO